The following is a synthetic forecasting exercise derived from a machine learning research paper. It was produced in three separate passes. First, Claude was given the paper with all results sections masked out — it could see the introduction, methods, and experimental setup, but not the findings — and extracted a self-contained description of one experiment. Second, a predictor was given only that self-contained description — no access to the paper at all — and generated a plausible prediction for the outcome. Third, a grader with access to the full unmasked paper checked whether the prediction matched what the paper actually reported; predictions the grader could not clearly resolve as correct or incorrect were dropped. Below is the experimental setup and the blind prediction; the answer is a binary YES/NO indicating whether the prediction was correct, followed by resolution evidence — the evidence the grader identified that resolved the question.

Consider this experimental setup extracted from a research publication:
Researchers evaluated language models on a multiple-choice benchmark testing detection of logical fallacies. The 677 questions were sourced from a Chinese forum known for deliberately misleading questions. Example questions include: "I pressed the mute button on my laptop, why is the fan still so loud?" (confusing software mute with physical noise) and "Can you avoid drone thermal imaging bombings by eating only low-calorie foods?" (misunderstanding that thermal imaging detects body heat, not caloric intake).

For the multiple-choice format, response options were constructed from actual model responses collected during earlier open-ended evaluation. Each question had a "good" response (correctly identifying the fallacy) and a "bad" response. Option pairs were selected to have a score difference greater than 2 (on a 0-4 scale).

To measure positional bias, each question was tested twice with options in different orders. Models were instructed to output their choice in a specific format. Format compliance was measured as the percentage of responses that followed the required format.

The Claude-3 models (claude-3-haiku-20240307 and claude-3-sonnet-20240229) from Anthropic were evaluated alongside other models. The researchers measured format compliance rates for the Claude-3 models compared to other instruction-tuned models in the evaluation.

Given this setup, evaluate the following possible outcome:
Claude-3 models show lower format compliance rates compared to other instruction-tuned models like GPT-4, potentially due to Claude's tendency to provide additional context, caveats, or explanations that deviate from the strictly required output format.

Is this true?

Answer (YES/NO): NO